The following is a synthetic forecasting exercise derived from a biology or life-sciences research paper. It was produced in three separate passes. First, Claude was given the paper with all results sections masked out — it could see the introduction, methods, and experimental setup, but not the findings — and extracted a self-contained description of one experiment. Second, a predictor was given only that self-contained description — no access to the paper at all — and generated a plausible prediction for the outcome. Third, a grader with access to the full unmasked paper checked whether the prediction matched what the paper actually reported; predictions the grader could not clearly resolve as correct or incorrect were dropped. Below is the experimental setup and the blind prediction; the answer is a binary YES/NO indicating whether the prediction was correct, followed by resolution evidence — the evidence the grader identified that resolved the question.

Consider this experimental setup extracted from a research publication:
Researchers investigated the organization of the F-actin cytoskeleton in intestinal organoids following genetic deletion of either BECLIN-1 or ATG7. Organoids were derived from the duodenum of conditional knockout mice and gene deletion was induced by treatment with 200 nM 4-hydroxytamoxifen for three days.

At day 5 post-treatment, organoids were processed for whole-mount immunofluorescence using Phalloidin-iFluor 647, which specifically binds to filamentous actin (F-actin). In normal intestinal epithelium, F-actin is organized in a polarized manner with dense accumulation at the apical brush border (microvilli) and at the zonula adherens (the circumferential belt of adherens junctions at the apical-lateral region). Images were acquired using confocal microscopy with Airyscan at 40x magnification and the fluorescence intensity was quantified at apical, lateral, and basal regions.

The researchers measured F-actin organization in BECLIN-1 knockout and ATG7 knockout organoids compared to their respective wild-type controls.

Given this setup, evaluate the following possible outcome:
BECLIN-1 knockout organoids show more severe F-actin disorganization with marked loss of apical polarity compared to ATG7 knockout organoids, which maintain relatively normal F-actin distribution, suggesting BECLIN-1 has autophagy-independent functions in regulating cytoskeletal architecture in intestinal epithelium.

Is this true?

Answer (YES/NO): YES